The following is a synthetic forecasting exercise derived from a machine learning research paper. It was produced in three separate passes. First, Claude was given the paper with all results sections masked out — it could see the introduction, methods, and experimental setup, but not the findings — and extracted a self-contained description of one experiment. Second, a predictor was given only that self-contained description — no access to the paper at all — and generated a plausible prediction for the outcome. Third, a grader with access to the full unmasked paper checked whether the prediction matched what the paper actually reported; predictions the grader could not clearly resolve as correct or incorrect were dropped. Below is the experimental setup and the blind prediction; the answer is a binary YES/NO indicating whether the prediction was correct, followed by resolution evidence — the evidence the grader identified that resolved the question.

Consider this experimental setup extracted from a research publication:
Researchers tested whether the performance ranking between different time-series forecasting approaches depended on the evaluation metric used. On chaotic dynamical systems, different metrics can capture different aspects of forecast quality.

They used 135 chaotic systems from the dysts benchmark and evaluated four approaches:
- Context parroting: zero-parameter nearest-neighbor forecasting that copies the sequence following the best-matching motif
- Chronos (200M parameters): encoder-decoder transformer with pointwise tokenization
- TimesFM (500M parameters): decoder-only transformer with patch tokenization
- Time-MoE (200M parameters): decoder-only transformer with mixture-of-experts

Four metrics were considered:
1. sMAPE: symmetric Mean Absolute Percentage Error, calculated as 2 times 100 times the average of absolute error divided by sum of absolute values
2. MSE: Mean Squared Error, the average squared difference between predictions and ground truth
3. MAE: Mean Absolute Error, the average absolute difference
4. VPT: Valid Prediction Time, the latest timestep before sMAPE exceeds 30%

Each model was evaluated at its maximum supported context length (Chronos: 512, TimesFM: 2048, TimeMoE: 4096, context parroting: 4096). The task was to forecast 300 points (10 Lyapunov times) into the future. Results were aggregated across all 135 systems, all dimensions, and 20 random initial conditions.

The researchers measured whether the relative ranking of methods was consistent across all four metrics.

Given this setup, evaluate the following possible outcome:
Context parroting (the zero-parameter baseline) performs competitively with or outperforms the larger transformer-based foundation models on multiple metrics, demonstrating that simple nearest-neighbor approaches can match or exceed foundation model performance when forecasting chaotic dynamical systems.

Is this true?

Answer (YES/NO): YES